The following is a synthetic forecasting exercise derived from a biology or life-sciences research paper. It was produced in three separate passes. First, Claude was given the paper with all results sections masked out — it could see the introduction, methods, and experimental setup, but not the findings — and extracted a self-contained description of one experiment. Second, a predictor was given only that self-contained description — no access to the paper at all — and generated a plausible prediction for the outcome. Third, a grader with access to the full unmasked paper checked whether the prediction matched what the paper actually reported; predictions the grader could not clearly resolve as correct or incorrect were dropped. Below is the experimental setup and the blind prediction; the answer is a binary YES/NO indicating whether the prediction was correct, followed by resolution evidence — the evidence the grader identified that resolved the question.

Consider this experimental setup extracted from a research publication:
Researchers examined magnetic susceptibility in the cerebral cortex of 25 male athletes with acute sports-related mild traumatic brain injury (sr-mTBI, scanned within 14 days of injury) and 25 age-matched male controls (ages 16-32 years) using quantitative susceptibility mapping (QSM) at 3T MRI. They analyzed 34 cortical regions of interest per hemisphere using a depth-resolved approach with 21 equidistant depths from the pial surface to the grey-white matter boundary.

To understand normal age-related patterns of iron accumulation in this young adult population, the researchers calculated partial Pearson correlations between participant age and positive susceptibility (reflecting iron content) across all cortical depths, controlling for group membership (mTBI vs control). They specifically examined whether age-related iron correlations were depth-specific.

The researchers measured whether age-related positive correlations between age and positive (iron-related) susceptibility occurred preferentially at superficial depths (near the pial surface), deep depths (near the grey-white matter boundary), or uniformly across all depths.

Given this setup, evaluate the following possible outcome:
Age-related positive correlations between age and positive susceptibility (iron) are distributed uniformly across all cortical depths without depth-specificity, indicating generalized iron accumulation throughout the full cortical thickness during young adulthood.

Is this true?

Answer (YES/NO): NO